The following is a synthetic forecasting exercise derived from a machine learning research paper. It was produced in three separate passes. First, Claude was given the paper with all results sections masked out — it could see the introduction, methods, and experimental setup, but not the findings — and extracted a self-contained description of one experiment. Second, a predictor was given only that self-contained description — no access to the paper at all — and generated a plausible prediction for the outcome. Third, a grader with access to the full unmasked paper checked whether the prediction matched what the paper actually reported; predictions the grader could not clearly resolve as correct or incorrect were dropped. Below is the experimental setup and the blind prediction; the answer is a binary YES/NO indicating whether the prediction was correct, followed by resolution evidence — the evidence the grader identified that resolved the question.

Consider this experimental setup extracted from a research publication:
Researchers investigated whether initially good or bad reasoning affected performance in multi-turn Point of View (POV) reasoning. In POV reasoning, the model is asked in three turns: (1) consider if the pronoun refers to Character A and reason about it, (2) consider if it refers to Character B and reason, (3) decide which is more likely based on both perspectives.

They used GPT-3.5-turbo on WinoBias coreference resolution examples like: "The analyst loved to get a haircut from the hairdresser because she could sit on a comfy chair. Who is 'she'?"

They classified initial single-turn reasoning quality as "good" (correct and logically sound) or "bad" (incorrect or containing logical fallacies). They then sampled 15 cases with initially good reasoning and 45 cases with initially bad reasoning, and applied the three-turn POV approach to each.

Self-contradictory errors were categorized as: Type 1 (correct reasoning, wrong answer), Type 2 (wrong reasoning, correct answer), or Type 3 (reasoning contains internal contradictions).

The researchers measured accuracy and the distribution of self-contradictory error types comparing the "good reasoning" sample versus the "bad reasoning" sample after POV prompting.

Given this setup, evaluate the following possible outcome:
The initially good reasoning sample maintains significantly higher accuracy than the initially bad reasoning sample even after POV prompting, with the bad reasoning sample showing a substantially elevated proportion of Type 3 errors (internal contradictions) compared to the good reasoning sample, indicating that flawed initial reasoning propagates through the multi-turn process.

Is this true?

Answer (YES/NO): NO